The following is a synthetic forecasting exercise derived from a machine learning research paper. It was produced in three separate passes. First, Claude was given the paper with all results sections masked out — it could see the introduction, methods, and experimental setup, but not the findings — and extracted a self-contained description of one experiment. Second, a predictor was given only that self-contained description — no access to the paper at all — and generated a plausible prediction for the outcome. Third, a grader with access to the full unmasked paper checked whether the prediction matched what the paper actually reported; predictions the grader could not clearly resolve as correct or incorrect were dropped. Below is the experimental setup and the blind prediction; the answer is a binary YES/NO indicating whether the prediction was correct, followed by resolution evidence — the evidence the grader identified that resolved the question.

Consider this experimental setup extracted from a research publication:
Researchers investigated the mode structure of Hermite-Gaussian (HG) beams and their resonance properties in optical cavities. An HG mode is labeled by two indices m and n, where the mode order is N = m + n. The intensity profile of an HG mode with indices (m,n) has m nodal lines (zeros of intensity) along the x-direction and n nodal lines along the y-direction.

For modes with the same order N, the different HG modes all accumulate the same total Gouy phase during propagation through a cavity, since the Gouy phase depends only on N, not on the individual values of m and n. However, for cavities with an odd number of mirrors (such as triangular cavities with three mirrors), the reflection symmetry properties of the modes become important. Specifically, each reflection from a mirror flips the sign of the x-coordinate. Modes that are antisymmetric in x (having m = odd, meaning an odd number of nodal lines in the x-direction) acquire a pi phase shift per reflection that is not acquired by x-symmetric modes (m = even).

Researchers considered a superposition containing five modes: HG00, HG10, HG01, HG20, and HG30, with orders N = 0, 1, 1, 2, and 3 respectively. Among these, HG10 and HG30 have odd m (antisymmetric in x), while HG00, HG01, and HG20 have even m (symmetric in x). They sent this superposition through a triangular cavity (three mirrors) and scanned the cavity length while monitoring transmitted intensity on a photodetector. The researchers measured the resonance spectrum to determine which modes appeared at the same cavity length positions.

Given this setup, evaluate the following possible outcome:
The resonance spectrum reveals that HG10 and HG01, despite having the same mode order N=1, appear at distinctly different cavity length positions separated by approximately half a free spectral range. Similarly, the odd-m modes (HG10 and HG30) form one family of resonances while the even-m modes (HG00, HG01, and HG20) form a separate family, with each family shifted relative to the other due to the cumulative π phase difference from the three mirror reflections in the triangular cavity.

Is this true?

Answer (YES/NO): YES